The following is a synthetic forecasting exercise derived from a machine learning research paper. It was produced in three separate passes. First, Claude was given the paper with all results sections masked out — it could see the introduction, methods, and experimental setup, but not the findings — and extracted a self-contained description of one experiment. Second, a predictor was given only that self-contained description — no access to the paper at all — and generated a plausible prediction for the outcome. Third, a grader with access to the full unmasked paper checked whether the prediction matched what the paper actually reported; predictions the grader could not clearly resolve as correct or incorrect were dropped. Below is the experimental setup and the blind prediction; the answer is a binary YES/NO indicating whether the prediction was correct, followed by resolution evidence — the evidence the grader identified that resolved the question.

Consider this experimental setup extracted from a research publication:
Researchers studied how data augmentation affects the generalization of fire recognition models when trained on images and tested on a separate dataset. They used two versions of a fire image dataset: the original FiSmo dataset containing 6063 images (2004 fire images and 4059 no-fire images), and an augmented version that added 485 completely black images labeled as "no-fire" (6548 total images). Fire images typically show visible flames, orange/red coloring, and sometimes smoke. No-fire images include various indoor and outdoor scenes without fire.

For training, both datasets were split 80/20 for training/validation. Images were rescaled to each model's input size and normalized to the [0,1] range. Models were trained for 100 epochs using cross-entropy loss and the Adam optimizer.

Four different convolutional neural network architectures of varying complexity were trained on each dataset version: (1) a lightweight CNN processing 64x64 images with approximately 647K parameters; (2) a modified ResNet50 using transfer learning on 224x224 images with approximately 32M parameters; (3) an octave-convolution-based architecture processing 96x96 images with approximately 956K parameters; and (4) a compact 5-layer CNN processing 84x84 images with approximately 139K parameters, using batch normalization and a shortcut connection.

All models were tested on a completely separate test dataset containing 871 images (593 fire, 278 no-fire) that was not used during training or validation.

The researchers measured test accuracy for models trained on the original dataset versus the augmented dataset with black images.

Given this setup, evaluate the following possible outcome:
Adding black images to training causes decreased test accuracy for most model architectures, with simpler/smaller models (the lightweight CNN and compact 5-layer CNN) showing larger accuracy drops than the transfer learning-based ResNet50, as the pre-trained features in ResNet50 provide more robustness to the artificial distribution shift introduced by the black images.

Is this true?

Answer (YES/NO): NO